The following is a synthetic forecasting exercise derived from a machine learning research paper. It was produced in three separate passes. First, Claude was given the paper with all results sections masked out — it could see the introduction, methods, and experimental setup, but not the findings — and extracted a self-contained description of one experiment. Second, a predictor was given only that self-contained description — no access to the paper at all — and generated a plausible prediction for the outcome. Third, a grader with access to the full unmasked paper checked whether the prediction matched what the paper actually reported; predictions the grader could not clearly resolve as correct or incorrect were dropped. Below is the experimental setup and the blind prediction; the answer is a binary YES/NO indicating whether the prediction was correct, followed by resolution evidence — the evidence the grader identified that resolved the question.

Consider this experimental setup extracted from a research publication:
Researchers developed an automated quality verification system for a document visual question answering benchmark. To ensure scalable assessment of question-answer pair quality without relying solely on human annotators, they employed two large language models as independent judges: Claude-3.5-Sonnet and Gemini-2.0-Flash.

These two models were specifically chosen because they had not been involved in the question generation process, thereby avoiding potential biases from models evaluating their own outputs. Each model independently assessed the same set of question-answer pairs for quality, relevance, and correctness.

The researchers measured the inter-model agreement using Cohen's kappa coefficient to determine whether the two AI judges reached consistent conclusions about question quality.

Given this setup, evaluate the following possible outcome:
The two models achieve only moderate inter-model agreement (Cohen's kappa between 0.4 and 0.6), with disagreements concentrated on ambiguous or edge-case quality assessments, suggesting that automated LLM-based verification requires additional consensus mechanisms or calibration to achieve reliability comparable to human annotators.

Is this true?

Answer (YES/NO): NO